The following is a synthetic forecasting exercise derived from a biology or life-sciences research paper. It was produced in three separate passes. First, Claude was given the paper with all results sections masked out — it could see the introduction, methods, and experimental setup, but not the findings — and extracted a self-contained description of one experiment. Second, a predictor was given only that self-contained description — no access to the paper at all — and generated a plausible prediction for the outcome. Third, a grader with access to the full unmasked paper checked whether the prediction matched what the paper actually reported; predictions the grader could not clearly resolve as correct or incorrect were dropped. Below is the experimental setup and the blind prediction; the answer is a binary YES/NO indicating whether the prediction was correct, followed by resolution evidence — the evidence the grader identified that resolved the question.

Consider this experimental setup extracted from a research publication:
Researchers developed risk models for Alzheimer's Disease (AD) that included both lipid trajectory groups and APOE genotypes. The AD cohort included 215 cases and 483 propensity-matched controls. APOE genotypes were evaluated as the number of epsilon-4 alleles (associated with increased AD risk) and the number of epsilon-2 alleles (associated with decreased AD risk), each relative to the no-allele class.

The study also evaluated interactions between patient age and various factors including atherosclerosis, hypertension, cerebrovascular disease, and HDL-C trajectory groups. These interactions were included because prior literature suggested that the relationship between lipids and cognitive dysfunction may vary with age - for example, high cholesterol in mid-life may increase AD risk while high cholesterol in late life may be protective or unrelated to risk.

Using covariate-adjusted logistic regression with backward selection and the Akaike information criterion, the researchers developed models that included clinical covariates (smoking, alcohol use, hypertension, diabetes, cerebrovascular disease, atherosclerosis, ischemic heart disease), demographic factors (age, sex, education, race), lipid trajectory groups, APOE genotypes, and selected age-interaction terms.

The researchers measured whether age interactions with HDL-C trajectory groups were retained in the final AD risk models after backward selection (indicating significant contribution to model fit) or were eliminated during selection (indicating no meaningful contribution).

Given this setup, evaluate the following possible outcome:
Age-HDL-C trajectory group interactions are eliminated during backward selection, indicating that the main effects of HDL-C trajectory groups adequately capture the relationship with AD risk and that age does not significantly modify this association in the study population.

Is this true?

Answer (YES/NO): YES